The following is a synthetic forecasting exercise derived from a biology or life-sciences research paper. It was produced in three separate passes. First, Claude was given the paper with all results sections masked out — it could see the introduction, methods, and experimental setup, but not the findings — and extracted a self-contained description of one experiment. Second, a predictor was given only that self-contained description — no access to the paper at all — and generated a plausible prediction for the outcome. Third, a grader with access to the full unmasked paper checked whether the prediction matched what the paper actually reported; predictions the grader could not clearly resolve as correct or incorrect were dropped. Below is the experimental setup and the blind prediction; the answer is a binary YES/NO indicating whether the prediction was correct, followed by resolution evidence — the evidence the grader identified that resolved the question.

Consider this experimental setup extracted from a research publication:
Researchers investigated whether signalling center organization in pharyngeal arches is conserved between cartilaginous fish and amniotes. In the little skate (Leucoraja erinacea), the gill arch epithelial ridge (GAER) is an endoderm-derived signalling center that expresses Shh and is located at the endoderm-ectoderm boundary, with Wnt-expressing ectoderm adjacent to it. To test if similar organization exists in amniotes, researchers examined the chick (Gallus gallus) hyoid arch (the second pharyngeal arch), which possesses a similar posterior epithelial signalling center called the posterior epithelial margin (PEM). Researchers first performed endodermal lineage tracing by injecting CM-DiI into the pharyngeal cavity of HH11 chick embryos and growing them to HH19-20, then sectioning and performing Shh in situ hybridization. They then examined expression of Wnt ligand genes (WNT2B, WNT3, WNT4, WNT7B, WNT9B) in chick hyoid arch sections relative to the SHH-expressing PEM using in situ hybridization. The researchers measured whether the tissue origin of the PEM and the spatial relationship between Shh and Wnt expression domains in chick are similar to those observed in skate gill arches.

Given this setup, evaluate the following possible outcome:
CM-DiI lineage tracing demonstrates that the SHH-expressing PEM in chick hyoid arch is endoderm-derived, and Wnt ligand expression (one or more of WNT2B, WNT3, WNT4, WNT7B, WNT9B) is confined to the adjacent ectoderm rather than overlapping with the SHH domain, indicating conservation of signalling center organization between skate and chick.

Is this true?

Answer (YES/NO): NO